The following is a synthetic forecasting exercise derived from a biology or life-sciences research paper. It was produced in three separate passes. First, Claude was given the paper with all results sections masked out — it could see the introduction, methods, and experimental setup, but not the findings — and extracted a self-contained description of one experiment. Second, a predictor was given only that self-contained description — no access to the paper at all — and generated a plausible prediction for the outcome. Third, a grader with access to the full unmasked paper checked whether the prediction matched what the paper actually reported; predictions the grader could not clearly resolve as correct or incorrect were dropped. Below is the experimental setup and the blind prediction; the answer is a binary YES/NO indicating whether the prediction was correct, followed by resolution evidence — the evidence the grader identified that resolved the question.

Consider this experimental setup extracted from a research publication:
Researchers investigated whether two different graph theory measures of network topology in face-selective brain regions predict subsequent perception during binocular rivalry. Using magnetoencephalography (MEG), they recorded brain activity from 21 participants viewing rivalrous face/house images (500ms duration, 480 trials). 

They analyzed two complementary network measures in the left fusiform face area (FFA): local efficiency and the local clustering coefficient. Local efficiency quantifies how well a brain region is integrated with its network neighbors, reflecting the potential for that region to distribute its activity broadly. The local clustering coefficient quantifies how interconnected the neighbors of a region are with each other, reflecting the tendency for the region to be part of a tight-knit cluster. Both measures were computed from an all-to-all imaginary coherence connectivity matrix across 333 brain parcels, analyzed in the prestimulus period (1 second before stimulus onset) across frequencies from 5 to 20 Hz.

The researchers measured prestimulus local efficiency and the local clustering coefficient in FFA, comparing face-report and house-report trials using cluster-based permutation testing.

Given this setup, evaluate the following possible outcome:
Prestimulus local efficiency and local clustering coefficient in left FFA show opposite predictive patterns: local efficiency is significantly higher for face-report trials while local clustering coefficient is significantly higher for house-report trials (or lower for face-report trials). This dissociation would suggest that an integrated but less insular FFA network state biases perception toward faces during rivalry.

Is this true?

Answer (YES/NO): NO